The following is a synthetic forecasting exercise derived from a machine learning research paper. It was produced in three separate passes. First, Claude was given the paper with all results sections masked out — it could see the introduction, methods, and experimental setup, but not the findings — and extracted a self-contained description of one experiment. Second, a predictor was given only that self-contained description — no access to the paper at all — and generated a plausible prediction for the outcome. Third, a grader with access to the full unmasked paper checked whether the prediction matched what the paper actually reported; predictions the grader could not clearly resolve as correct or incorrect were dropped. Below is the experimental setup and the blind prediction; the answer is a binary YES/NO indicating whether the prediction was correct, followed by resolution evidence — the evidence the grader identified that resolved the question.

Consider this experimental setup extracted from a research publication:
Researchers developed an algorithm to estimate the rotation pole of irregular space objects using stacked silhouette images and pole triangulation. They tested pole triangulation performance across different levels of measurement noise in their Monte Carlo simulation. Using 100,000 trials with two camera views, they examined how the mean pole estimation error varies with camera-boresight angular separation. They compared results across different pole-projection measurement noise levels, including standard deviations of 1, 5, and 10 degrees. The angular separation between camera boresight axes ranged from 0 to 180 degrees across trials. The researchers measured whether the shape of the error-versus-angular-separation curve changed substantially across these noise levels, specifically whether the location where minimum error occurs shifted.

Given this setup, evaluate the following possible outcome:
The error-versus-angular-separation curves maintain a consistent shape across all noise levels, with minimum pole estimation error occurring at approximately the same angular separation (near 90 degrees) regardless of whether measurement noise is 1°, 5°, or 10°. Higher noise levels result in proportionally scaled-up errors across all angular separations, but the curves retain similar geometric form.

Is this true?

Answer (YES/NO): YES